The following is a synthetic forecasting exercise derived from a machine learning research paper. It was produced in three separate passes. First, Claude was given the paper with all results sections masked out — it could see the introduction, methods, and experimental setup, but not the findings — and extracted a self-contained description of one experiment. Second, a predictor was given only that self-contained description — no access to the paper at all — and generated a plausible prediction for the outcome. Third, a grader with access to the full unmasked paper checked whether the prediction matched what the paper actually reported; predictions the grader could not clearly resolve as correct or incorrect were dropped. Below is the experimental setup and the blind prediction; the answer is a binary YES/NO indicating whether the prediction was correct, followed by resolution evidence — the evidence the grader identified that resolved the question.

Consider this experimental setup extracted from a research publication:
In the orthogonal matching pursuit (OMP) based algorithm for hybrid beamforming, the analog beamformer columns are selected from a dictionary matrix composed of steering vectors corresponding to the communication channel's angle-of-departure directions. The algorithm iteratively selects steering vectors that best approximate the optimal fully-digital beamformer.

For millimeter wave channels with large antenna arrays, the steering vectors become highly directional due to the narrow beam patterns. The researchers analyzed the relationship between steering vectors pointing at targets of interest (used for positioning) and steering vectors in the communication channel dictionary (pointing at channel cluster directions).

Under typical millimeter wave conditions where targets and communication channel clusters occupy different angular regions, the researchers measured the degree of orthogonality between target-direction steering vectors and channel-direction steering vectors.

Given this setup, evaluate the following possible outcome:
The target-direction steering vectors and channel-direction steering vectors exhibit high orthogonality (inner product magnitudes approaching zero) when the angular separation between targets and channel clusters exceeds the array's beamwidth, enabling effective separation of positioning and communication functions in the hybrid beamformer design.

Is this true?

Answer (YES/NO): YES